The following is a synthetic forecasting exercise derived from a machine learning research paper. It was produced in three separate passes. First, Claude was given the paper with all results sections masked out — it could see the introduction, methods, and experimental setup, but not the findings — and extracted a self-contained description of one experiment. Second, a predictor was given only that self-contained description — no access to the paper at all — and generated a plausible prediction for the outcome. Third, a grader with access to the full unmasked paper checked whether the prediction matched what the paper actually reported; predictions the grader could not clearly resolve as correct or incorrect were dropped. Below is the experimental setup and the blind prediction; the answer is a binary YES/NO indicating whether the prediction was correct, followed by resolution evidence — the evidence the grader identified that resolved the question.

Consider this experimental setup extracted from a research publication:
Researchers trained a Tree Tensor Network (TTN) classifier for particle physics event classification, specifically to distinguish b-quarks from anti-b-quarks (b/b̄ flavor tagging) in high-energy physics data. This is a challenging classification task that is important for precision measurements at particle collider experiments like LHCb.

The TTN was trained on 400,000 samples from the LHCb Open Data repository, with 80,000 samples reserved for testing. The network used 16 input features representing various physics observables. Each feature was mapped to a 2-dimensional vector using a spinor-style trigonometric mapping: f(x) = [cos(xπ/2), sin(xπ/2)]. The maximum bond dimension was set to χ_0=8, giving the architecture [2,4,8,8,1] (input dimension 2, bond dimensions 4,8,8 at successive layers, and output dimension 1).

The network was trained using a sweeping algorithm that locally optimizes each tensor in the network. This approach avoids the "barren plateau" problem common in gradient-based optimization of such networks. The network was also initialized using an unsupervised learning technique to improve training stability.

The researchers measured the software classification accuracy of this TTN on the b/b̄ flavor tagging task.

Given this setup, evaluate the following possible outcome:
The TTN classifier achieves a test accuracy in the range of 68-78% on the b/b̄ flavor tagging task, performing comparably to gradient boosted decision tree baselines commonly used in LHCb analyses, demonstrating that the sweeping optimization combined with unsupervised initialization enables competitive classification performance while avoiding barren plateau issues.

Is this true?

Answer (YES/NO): NO